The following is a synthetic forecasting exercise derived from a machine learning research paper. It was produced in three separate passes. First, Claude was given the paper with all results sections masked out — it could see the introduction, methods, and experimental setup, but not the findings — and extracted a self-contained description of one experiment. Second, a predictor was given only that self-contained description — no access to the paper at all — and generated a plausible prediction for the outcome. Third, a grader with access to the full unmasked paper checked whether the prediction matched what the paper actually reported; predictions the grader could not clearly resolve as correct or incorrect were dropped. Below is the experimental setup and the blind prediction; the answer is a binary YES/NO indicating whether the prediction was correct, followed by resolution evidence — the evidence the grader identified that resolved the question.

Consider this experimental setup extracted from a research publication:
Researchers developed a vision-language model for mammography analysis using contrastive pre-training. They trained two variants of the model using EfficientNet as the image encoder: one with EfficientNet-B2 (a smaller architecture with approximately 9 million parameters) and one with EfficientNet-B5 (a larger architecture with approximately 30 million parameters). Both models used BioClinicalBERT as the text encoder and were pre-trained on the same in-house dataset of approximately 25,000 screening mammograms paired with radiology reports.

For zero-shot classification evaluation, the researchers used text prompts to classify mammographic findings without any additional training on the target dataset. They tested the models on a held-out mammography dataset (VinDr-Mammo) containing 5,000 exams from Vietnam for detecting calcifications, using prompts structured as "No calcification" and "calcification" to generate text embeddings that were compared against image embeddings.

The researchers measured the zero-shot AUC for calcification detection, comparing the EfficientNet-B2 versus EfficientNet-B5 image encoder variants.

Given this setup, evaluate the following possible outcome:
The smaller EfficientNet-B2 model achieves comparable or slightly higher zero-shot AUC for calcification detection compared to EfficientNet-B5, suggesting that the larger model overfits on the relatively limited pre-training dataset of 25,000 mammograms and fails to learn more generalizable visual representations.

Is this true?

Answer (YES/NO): YES